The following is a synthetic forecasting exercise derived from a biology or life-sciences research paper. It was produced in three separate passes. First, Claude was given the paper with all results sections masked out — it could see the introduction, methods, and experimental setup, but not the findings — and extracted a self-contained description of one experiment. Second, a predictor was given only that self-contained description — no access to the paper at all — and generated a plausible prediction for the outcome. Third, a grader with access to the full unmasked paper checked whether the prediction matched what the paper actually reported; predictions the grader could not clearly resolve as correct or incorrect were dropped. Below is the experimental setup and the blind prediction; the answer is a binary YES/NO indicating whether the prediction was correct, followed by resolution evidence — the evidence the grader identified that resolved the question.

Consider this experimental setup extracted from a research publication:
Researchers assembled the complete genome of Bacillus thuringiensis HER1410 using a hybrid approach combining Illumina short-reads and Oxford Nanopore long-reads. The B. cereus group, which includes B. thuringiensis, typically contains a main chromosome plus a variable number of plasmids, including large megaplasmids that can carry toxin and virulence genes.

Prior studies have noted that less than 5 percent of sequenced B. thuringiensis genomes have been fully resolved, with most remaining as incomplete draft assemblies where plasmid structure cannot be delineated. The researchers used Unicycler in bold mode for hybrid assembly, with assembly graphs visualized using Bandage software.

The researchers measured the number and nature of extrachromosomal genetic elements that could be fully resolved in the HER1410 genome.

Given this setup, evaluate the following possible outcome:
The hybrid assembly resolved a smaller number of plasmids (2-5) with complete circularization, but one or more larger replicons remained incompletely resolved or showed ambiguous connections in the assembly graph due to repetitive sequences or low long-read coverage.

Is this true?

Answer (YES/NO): NO